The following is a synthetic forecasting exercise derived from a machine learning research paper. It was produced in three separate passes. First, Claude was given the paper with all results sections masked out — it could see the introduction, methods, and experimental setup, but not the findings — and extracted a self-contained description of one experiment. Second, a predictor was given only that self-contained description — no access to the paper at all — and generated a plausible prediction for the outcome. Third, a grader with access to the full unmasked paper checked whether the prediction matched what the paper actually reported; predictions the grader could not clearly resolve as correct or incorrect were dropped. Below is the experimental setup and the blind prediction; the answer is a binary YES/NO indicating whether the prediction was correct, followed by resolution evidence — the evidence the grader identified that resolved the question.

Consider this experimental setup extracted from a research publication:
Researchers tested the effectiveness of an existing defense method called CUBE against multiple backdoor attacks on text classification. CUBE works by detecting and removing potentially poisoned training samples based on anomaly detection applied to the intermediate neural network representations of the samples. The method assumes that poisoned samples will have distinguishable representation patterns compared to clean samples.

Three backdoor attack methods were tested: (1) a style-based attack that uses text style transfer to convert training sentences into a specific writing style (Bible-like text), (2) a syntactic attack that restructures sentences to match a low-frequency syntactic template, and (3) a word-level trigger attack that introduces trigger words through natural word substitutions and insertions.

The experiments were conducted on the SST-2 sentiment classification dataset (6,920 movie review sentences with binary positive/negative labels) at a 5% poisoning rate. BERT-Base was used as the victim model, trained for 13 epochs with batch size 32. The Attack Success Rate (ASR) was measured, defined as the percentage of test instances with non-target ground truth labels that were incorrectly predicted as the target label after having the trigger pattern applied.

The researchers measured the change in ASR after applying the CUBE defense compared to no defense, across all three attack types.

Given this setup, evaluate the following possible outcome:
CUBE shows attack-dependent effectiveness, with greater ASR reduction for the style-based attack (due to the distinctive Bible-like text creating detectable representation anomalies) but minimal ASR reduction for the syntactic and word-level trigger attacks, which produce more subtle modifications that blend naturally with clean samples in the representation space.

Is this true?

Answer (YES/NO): NO